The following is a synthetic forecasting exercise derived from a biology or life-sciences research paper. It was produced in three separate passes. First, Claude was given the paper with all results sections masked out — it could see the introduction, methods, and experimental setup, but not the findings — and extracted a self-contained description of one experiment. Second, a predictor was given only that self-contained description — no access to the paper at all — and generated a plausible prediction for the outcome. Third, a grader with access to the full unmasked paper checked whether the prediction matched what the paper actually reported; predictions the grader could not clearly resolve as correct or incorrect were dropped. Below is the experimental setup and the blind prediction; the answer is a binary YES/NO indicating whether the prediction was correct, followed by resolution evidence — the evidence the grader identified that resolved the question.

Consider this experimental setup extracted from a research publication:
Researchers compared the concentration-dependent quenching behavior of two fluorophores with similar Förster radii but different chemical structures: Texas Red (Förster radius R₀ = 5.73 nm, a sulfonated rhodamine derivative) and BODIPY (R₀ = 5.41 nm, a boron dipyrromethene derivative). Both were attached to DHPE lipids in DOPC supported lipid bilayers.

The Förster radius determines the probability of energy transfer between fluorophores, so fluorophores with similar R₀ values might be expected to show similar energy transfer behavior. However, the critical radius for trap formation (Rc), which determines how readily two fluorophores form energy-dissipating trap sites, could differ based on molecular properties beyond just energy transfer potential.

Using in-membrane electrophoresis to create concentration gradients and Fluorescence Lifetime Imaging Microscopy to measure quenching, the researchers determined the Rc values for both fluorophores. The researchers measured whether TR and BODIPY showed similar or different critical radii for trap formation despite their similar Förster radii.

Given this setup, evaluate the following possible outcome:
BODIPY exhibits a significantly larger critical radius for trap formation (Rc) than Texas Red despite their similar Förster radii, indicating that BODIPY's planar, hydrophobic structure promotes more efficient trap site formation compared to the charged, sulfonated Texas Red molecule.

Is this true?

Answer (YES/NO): YES